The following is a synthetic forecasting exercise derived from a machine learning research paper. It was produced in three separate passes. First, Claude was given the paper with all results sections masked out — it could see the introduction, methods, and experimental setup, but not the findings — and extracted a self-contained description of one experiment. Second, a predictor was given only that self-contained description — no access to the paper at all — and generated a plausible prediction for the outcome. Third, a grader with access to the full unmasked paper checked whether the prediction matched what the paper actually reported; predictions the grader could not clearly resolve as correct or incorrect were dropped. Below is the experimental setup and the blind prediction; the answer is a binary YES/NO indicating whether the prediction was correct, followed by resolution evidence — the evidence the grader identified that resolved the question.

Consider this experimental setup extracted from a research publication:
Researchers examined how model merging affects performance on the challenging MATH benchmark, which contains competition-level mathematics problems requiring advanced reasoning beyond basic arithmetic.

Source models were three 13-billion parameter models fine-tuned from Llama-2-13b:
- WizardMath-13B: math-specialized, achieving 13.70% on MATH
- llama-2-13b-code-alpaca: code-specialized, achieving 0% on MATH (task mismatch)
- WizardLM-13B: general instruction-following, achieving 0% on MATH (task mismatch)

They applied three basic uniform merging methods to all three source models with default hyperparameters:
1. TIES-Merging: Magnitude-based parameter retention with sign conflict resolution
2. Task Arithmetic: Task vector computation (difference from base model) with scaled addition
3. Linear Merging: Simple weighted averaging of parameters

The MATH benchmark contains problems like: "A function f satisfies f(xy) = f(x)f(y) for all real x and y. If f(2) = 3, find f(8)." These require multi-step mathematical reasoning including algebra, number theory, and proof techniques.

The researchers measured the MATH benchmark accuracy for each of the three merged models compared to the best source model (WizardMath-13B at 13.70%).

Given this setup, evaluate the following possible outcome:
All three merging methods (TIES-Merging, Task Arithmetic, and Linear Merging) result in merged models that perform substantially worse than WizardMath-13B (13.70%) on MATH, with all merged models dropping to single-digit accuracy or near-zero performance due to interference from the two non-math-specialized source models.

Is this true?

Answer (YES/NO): NO